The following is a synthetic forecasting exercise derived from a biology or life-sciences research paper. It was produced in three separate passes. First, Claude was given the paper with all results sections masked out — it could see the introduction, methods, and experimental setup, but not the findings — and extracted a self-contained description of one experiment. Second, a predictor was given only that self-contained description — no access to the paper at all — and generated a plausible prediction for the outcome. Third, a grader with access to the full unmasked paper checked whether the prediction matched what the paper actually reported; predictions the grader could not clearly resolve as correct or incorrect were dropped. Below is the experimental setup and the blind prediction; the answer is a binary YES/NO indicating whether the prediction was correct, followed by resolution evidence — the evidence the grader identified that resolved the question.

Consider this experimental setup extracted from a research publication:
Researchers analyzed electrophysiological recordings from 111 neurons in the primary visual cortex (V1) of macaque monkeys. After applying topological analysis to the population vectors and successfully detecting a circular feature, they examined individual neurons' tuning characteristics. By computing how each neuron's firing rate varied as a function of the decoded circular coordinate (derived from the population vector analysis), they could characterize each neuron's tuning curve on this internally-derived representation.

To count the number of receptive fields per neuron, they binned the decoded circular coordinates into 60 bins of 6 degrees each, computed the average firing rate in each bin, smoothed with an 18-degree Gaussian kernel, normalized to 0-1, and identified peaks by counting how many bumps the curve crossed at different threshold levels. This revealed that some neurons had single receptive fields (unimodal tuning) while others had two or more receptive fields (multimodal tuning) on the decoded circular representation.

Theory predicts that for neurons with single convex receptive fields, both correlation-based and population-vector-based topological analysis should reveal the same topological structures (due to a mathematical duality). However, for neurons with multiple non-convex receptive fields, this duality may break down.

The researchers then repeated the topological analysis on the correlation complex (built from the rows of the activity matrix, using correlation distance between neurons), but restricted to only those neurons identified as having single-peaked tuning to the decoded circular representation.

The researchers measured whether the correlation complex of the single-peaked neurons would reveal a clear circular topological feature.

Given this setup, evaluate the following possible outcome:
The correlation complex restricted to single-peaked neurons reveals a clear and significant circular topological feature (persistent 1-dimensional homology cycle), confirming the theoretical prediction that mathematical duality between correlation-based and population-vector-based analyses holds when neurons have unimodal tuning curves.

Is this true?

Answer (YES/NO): YES